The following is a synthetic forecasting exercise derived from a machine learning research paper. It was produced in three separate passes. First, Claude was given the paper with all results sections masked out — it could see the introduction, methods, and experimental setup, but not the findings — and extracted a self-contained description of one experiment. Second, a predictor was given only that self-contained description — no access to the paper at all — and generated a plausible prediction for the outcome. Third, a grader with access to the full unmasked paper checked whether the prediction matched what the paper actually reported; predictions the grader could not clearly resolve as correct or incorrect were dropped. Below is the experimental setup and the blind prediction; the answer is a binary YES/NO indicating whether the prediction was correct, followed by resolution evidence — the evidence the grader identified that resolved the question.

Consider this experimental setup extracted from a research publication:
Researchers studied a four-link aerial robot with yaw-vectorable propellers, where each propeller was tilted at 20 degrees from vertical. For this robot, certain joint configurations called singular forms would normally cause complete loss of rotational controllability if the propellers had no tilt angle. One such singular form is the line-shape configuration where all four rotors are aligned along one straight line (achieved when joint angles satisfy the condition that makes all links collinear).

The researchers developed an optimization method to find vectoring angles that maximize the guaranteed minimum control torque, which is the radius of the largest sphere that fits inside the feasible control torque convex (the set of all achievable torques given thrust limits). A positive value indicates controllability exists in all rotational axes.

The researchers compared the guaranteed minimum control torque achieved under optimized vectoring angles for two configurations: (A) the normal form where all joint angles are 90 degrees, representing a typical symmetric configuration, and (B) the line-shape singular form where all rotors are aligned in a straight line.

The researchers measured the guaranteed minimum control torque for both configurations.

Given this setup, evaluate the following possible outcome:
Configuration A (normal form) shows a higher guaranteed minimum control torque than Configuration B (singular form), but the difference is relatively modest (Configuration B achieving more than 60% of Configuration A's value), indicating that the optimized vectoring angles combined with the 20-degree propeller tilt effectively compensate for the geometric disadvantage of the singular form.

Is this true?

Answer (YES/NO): NO